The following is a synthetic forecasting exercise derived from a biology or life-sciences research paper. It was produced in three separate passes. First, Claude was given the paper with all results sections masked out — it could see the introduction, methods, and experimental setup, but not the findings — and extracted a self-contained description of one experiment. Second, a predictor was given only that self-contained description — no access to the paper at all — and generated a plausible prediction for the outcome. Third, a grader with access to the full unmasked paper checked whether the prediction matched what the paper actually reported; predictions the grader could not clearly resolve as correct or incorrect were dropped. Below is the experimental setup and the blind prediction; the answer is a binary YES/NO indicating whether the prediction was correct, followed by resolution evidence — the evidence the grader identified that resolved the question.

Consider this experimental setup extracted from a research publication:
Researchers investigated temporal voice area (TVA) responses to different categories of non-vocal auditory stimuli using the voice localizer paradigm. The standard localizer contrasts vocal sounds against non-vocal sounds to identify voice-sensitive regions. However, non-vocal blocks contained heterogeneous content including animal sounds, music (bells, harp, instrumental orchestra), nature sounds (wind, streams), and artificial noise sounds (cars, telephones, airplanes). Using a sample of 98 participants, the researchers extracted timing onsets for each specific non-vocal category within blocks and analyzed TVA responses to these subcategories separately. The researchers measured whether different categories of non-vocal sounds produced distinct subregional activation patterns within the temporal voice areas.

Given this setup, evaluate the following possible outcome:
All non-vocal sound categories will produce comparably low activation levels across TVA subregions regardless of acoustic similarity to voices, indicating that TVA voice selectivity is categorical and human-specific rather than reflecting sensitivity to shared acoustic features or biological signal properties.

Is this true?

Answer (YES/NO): NO